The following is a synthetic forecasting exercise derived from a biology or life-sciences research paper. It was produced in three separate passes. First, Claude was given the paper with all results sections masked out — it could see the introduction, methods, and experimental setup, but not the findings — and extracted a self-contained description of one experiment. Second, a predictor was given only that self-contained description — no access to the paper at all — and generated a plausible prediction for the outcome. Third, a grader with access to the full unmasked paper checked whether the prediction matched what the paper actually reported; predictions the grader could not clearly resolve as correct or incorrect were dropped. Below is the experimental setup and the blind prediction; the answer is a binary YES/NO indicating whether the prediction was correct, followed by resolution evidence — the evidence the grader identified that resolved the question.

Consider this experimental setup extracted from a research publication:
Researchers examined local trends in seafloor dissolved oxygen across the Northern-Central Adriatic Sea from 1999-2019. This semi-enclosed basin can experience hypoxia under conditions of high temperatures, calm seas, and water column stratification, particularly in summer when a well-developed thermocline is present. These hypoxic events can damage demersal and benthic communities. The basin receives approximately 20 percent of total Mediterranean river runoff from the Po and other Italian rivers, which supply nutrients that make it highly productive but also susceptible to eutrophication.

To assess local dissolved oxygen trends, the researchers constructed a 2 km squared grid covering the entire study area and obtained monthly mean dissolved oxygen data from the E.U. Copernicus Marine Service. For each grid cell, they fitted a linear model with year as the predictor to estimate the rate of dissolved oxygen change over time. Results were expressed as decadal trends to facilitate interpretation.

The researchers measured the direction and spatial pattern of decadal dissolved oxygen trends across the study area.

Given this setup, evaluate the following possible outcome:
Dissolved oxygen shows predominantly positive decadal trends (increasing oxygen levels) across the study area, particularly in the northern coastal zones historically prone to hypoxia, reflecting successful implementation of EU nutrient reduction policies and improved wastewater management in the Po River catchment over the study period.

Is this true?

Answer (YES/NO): NO